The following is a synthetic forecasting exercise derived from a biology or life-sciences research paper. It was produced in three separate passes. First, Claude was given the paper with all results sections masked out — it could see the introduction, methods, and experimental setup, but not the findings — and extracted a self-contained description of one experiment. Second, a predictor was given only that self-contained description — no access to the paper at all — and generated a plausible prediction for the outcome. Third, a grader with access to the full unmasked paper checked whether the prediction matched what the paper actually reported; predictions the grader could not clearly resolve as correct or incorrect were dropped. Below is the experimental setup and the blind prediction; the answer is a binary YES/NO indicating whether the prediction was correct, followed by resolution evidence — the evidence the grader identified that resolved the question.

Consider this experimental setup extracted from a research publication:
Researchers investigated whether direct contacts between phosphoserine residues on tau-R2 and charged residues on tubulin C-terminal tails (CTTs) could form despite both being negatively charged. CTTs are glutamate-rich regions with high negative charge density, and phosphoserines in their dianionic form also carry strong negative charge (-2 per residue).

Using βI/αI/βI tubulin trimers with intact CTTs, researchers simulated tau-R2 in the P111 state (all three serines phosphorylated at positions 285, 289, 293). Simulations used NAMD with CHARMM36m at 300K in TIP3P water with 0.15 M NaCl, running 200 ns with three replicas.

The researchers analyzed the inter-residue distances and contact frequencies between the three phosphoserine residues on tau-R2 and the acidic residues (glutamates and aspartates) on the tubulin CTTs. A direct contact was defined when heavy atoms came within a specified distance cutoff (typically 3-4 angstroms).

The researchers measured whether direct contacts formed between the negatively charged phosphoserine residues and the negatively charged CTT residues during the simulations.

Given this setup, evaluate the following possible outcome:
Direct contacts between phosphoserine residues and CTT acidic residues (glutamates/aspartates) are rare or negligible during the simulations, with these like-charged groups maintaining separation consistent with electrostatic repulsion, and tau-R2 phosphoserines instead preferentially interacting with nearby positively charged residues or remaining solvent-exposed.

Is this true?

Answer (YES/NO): NO